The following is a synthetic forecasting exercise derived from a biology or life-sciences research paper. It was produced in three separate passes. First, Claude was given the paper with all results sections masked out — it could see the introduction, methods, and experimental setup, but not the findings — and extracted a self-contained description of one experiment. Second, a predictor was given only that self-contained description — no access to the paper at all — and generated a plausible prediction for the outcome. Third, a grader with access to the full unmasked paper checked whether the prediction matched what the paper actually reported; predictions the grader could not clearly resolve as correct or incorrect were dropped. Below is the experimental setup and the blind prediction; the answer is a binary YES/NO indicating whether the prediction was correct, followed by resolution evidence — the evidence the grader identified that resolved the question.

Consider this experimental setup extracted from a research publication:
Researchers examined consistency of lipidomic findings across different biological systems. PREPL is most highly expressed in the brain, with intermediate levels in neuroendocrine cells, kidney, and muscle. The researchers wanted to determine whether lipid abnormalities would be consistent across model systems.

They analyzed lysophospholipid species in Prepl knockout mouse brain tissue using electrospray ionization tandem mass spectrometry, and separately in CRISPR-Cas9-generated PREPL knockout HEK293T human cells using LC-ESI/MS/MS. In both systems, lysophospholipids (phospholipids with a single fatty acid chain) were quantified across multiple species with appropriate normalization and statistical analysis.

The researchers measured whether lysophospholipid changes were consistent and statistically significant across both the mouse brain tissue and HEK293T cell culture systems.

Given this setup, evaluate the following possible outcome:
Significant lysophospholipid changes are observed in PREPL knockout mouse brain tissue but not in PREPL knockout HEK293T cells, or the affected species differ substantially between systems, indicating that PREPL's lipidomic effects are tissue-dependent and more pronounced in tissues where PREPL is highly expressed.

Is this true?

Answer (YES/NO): NO